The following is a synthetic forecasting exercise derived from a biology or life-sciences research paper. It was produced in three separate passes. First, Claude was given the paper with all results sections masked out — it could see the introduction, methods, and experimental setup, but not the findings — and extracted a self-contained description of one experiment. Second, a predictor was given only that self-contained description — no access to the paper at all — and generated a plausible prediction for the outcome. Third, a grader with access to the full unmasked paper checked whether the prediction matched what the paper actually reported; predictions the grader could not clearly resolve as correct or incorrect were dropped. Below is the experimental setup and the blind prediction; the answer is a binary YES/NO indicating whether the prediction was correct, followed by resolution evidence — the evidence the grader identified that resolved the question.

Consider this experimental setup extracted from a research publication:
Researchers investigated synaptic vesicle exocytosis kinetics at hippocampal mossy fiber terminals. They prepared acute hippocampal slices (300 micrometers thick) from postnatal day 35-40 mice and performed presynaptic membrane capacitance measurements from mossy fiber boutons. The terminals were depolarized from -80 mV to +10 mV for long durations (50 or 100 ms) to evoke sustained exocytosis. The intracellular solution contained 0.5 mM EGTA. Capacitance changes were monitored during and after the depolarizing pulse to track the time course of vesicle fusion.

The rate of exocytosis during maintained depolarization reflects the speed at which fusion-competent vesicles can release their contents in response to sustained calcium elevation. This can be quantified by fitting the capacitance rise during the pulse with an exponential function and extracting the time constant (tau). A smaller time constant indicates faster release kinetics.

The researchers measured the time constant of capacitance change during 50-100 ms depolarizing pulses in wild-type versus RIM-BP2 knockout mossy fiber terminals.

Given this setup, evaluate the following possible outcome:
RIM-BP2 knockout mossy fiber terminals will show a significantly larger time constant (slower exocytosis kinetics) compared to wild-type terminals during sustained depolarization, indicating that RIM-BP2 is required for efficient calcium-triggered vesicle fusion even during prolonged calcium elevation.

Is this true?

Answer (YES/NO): NO